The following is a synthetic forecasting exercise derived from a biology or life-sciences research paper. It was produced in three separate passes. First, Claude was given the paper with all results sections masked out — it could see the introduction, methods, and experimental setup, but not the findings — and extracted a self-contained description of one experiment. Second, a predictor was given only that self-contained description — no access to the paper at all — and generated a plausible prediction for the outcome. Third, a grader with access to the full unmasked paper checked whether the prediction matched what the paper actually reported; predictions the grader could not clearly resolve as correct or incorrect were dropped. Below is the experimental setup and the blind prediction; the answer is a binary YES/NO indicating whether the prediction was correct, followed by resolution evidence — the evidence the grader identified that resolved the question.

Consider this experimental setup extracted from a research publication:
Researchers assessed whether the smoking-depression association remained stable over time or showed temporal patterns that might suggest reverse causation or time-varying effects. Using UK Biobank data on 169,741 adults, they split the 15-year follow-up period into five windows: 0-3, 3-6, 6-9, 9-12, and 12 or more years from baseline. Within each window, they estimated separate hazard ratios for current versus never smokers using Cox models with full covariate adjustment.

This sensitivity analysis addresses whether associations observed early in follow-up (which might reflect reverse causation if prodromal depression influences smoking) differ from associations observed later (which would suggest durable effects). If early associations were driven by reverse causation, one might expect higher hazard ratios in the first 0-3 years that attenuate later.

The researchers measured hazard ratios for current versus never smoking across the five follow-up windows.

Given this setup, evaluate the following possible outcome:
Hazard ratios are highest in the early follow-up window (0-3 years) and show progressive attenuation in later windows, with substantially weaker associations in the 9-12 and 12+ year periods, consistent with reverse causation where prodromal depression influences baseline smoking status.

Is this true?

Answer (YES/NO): NO